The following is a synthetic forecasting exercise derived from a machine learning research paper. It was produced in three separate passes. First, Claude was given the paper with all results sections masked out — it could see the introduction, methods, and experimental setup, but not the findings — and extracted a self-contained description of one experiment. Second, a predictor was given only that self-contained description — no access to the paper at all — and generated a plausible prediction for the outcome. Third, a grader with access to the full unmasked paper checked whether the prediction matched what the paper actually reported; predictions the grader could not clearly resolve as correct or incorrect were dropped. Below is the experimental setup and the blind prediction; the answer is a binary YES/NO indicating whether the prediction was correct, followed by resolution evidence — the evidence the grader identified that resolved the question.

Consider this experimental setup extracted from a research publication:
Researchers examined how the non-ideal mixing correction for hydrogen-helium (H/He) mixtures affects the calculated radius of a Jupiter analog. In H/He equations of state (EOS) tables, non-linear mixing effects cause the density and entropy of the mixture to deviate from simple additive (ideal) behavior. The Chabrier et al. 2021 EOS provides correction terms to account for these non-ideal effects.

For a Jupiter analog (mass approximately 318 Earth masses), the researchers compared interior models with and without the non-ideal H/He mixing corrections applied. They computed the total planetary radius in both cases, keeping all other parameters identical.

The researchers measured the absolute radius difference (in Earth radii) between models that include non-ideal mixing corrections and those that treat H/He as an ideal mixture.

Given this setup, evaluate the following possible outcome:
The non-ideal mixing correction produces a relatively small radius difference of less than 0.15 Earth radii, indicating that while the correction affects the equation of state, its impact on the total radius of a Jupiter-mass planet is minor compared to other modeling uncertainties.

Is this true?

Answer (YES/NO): NO